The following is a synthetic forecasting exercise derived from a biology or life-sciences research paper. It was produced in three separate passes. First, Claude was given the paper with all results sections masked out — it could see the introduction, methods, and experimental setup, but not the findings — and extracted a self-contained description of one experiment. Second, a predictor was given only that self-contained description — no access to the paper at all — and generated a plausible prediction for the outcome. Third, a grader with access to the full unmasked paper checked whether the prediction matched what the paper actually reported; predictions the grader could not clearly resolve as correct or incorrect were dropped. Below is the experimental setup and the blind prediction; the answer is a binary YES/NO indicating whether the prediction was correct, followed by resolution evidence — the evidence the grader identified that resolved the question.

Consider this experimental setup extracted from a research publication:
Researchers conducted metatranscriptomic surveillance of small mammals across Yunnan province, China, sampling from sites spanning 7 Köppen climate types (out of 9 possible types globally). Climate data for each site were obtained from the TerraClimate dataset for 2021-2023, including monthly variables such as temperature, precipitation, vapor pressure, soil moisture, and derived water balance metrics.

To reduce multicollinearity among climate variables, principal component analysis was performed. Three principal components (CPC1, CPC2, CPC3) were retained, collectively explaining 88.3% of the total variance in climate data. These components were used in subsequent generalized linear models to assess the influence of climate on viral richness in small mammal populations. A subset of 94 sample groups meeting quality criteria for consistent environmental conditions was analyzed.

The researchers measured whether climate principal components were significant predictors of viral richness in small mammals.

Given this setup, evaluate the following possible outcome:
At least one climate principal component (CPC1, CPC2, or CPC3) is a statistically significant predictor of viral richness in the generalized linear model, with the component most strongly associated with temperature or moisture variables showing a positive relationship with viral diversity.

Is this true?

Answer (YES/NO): YES